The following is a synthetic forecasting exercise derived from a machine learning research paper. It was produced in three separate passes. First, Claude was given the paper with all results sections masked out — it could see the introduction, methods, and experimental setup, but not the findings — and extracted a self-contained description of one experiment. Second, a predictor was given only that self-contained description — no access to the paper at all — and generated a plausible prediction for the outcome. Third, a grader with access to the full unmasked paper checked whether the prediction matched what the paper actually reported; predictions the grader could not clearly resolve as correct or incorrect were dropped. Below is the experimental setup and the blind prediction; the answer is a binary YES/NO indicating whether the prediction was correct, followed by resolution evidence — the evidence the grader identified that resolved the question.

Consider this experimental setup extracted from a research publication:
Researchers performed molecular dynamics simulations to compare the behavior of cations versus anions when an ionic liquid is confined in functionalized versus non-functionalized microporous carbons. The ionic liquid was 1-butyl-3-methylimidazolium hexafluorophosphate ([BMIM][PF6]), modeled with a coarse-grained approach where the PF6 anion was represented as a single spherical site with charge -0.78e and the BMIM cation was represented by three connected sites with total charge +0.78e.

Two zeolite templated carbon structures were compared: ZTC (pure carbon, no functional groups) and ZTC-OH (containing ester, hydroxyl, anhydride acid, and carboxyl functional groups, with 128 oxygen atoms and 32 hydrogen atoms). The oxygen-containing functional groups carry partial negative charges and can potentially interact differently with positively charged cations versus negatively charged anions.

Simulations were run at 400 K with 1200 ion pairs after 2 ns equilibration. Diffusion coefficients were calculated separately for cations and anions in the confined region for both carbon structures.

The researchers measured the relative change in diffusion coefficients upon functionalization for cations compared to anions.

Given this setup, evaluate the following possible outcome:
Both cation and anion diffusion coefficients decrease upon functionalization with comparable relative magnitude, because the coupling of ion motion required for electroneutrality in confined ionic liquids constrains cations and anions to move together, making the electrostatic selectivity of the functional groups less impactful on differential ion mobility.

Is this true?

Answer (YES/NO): NO